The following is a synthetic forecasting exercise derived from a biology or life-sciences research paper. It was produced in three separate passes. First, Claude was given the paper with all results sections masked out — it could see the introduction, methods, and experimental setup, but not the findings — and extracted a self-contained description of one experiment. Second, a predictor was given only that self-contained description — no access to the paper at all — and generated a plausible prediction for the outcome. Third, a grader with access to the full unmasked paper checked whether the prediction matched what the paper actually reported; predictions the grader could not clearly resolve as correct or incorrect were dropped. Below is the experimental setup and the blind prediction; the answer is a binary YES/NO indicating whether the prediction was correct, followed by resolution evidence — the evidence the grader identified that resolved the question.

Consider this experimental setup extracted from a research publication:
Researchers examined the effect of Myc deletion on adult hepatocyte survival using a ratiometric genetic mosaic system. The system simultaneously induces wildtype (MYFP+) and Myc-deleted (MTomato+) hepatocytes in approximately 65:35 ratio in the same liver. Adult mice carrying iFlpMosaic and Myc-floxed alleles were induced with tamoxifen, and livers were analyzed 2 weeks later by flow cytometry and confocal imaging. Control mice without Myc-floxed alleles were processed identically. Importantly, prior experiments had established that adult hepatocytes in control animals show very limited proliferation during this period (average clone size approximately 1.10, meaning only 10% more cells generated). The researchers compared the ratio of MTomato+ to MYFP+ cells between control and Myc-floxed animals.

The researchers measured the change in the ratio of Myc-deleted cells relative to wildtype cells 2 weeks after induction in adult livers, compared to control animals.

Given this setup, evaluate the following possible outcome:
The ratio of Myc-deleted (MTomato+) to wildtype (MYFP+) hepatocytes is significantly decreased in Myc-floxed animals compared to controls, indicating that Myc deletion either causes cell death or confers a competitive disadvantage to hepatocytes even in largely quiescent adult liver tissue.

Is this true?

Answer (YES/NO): YES